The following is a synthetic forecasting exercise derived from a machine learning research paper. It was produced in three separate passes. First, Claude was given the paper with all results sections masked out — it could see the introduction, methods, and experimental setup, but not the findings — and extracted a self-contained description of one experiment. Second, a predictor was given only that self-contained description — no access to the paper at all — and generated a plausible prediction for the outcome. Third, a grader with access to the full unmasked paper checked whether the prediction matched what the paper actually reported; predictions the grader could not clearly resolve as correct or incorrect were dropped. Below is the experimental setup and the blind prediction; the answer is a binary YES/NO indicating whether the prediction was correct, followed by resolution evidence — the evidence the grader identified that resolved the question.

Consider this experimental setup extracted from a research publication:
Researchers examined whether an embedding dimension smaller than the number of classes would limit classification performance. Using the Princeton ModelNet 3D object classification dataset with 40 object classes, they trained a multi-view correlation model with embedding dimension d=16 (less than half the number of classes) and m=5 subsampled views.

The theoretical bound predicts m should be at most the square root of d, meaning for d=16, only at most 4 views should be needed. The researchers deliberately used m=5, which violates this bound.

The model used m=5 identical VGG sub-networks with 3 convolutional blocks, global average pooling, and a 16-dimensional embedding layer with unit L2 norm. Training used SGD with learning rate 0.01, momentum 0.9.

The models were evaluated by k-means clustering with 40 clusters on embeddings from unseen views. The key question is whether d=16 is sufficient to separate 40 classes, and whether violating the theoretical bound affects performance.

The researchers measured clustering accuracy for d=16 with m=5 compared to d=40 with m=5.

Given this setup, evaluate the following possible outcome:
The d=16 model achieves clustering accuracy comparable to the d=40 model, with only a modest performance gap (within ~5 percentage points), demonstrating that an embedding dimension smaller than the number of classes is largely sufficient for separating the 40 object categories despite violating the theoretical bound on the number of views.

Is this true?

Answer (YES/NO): NO